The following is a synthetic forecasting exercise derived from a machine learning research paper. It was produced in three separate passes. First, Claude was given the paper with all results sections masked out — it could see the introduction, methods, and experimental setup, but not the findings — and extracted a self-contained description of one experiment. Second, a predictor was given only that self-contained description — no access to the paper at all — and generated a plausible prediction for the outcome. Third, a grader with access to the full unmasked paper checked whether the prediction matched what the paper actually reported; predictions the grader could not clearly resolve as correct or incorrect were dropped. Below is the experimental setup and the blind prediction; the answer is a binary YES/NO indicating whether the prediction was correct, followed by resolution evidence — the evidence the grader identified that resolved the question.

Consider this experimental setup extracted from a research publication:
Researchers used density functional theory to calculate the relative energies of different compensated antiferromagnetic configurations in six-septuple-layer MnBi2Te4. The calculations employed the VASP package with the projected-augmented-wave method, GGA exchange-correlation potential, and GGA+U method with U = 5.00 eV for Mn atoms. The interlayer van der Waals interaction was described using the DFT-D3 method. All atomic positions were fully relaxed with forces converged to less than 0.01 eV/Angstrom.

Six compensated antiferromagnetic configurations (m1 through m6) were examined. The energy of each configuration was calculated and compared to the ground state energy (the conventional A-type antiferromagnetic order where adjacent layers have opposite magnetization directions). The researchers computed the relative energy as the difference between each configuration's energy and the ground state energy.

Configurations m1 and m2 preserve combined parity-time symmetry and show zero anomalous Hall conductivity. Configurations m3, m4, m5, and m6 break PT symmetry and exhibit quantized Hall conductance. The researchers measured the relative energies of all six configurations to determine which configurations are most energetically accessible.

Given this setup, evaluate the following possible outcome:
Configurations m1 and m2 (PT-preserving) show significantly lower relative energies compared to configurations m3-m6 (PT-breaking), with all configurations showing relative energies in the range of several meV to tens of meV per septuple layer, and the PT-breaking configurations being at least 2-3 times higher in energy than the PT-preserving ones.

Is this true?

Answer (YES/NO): NO